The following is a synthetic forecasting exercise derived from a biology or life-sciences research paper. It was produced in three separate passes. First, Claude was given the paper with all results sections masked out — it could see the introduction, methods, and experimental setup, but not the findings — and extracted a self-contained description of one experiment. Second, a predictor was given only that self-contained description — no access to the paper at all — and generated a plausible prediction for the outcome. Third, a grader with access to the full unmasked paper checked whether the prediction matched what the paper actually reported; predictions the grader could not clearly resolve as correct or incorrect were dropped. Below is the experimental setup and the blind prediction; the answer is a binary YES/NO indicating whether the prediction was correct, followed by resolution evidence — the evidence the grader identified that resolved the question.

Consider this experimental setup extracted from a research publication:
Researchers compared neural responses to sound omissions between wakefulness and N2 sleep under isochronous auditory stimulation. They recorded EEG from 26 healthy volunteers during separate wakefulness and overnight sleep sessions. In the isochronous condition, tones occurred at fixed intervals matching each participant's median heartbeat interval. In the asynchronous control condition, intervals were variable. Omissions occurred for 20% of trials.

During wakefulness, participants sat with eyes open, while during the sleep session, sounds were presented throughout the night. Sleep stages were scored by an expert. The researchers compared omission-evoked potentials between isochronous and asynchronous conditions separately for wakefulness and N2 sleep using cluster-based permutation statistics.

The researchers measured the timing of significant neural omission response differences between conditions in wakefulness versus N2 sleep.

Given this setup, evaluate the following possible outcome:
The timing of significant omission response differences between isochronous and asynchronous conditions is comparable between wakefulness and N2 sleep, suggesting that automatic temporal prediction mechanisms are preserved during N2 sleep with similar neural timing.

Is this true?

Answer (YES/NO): NO